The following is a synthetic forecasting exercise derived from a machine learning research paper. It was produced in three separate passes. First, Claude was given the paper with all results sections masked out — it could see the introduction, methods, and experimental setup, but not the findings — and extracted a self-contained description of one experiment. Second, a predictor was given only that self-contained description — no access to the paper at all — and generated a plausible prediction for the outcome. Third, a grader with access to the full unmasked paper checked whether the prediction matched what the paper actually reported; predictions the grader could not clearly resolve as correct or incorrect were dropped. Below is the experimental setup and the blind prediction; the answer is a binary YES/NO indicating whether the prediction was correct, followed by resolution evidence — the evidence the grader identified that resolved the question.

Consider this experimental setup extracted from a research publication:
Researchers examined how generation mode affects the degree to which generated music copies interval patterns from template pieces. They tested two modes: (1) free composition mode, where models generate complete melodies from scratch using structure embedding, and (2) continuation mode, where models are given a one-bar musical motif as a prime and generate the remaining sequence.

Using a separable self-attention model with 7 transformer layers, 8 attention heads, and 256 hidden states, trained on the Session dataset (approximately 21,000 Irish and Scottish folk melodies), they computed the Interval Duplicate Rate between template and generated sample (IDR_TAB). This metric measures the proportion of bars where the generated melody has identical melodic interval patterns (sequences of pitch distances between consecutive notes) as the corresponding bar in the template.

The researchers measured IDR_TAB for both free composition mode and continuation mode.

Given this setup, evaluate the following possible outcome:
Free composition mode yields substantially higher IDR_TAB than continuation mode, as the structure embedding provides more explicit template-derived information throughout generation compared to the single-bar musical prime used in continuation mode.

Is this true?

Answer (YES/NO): NO